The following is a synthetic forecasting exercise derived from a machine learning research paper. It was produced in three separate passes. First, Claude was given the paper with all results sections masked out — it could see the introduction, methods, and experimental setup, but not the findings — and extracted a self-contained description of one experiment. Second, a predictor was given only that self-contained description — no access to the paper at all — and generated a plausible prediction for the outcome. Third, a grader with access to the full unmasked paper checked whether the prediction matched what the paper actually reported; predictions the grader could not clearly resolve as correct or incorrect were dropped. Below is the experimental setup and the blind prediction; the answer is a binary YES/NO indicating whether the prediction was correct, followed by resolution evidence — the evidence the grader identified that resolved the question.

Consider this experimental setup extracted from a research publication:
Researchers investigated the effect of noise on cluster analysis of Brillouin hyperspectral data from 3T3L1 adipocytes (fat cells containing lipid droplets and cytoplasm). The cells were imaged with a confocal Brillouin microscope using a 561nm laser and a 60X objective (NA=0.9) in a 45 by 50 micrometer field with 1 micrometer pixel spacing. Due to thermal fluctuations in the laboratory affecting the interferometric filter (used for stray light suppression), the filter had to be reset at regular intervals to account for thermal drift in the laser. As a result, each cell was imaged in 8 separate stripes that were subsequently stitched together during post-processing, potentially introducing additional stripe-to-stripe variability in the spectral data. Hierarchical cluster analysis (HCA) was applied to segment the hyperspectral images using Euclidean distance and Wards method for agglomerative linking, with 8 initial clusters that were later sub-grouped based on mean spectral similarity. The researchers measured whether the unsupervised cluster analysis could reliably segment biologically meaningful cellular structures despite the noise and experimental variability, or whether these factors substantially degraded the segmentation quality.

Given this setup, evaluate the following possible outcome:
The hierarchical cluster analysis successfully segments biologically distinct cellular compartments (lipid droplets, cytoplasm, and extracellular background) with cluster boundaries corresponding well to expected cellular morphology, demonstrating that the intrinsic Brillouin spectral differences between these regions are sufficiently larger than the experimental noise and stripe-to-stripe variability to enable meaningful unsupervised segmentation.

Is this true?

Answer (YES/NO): NO